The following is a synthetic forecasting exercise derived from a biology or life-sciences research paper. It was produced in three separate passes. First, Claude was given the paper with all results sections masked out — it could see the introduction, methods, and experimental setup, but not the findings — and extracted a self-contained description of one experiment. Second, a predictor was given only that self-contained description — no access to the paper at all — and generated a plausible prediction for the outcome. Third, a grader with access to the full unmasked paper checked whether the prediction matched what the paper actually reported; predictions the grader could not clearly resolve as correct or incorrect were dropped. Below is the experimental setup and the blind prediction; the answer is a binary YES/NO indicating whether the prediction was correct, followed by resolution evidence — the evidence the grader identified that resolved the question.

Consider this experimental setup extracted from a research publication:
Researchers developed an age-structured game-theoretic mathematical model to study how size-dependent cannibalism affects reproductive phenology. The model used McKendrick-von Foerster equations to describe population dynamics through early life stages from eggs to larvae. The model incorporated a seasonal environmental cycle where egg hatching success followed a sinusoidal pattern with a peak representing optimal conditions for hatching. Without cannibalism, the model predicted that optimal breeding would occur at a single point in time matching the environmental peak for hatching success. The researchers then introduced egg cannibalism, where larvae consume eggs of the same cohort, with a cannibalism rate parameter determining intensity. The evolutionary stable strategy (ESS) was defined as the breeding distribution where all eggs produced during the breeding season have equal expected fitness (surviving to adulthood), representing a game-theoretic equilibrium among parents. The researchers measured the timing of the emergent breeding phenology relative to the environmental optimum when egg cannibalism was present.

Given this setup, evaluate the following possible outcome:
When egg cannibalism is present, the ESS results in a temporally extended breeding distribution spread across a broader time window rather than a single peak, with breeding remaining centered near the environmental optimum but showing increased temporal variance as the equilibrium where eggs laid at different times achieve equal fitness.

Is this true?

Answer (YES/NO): NO